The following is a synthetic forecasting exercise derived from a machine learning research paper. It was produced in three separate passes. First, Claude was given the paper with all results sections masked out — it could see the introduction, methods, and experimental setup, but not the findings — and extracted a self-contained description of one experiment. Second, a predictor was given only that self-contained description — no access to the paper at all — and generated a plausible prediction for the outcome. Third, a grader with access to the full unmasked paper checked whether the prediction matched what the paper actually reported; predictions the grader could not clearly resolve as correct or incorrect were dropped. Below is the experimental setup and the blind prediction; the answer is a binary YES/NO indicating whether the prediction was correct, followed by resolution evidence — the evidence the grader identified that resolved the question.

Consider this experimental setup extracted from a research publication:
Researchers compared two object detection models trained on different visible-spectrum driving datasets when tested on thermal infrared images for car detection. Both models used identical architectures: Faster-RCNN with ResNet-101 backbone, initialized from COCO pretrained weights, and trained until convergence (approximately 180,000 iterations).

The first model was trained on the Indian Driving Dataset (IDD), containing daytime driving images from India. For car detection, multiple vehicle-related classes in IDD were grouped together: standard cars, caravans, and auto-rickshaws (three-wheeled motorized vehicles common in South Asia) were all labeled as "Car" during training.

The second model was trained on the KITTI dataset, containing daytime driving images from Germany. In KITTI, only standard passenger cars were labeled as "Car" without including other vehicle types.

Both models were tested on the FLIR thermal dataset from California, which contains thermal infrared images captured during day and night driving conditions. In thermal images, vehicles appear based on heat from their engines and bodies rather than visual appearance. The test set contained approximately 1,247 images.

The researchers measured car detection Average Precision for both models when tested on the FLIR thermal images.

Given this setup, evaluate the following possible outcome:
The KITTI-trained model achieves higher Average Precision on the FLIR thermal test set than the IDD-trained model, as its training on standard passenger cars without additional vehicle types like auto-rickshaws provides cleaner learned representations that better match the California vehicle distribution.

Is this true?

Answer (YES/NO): NO